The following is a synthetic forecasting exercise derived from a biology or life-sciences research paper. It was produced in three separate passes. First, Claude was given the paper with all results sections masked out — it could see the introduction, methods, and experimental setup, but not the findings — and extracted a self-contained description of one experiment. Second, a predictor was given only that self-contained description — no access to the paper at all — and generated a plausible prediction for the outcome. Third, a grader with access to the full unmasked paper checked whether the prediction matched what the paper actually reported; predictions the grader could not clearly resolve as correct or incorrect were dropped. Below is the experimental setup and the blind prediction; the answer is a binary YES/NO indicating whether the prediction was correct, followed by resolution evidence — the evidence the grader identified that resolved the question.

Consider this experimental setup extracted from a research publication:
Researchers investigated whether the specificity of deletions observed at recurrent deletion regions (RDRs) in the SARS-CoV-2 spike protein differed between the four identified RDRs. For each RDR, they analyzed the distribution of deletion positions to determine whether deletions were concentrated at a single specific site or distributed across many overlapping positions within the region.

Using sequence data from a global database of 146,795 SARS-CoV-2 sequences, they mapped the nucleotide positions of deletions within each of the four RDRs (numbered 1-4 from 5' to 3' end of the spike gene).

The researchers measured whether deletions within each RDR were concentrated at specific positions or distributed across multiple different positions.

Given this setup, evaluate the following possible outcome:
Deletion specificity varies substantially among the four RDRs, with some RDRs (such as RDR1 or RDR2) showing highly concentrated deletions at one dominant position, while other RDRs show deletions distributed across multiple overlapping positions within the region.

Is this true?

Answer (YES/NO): NO